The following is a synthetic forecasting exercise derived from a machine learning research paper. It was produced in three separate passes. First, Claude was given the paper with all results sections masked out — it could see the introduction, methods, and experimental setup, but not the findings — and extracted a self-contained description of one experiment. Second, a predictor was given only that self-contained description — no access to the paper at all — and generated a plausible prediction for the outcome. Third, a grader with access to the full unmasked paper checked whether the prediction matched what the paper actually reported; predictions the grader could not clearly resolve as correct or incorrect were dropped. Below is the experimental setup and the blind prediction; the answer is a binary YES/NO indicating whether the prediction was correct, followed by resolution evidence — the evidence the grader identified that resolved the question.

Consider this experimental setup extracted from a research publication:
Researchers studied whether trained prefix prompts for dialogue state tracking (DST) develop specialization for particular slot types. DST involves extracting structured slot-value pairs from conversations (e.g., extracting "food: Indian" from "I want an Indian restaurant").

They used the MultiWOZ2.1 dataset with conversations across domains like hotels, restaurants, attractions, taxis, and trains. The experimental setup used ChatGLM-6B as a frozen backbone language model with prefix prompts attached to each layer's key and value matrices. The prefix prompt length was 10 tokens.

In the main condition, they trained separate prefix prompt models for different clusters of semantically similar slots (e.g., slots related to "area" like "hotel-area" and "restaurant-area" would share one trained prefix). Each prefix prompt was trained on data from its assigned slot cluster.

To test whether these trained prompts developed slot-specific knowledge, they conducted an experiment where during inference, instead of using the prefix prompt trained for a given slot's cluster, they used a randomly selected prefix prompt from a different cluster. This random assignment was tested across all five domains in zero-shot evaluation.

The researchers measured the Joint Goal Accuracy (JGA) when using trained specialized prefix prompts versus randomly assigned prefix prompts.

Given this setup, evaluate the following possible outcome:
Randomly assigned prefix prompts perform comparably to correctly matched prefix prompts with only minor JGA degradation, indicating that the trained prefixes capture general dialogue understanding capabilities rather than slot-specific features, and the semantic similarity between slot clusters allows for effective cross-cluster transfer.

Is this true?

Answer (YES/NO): NO